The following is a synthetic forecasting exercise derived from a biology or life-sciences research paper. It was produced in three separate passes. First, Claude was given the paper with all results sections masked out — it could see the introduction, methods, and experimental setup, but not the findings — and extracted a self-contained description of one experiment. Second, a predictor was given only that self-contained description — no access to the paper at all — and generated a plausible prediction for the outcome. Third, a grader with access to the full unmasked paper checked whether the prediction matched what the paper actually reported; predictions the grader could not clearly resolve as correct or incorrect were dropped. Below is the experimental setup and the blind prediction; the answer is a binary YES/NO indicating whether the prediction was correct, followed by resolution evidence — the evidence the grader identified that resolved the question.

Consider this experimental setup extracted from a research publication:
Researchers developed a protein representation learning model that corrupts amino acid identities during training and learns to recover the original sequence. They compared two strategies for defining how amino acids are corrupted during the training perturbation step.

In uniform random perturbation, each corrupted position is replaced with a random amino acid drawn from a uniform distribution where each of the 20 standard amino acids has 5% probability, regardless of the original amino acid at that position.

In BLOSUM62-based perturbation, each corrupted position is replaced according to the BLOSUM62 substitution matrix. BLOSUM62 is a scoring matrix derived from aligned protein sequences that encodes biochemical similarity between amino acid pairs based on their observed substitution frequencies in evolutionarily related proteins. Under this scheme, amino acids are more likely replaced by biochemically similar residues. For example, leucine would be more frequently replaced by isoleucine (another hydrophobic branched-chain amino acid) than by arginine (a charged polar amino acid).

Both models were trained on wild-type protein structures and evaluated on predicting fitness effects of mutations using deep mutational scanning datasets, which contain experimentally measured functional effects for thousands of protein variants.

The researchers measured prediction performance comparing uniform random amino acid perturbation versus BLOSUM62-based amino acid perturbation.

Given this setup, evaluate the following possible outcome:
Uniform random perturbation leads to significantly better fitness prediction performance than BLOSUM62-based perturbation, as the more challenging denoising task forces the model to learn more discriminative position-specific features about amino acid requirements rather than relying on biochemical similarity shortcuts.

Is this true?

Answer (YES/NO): NO